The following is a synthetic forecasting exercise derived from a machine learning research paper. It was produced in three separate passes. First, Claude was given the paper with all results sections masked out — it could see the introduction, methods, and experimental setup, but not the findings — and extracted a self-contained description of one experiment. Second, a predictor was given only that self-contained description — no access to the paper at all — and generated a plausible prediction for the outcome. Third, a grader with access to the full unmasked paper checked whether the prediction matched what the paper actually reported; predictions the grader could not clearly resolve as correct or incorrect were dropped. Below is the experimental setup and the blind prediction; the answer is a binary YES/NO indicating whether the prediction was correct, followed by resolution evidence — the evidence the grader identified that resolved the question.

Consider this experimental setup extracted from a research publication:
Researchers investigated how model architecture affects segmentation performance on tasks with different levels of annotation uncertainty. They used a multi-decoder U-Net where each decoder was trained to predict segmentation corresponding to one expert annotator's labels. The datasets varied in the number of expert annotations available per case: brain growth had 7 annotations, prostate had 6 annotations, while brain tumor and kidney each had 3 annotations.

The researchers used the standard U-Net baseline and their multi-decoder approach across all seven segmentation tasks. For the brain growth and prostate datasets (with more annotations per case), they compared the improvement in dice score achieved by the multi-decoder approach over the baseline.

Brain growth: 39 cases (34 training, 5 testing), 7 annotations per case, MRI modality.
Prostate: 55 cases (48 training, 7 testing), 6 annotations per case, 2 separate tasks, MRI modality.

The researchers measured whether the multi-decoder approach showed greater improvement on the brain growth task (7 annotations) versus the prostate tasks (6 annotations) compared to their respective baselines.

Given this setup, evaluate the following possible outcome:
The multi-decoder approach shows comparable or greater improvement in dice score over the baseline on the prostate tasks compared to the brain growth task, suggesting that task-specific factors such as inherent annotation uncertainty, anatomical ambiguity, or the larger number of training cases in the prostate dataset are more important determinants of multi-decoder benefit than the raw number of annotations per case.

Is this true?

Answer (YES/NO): YES